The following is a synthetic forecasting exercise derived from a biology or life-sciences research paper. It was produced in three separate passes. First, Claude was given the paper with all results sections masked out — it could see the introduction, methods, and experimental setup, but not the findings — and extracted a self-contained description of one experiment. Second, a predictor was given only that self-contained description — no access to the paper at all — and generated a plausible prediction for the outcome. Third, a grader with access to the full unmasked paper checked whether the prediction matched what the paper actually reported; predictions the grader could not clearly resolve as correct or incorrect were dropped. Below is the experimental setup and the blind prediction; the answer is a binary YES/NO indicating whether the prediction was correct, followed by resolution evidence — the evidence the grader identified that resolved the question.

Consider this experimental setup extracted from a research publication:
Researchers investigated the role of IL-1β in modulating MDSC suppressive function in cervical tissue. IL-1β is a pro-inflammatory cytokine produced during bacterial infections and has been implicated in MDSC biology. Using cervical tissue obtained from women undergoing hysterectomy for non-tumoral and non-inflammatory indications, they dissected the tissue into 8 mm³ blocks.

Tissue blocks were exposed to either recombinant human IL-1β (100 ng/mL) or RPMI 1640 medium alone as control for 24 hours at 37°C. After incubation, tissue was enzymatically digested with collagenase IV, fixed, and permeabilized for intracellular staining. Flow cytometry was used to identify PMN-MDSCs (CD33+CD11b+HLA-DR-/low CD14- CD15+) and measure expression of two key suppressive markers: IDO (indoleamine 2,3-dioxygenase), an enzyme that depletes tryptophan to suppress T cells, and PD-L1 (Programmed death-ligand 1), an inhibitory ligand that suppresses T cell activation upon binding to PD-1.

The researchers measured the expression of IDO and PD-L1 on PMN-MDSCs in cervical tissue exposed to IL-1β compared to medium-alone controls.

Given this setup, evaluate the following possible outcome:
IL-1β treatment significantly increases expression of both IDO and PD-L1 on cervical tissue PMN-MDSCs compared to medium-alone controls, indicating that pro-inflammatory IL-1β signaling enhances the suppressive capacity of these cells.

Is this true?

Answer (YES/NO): NO